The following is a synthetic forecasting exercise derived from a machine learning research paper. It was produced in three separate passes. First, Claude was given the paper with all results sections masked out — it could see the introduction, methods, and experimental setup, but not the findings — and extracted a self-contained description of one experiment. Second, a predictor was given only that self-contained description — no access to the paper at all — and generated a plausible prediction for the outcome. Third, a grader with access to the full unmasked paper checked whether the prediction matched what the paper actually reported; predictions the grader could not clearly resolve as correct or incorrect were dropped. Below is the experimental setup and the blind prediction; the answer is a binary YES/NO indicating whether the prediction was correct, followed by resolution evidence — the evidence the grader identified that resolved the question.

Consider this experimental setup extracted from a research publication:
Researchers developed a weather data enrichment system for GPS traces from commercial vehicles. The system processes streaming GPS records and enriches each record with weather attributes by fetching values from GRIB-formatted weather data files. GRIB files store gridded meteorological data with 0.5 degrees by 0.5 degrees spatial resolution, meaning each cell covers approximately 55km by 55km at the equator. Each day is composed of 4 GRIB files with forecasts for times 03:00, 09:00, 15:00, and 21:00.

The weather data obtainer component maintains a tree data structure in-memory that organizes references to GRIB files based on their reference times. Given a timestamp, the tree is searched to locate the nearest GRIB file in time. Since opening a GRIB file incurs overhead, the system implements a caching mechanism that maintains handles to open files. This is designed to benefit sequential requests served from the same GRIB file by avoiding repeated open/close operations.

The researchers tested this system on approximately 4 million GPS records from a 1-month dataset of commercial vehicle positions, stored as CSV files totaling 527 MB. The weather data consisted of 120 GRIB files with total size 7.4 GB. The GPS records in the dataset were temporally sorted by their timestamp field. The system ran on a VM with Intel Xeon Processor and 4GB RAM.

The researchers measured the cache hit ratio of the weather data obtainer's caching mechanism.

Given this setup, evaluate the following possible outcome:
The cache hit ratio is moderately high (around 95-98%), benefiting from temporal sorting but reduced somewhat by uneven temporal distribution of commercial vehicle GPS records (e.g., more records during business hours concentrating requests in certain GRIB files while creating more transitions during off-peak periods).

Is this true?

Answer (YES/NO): NO